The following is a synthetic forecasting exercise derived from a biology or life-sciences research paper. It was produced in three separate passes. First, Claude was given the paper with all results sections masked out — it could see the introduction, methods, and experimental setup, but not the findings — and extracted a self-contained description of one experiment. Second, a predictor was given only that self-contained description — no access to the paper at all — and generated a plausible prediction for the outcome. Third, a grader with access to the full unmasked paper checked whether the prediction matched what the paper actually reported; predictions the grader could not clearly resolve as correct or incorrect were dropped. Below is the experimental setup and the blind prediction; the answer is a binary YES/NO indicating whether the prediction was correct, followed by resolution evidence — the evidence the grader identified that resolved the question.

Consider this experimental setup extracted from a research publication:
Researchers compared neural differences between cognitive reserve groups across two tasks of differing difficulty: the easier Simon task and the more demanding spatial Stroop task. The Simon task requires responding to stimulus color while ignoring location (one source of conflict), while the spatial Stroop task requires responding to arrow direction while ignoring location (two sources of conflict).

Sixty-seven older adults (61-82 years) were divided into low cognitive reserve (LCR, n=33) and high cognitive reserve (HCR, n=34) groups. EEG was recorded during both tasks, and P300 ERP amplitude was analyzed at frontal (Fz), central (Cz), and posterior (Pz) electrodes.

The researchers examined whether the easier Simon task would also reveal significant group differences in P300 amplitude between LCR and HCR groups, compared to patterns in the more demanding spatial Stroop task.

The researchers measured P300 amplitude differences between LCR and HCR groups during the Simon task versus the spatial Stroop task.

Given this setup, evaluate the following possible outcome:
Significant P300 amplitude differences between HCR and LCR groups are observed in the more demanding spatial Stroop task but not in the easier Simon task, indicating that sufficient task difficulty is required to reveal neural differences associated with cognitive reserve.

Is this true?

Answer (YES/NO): NO